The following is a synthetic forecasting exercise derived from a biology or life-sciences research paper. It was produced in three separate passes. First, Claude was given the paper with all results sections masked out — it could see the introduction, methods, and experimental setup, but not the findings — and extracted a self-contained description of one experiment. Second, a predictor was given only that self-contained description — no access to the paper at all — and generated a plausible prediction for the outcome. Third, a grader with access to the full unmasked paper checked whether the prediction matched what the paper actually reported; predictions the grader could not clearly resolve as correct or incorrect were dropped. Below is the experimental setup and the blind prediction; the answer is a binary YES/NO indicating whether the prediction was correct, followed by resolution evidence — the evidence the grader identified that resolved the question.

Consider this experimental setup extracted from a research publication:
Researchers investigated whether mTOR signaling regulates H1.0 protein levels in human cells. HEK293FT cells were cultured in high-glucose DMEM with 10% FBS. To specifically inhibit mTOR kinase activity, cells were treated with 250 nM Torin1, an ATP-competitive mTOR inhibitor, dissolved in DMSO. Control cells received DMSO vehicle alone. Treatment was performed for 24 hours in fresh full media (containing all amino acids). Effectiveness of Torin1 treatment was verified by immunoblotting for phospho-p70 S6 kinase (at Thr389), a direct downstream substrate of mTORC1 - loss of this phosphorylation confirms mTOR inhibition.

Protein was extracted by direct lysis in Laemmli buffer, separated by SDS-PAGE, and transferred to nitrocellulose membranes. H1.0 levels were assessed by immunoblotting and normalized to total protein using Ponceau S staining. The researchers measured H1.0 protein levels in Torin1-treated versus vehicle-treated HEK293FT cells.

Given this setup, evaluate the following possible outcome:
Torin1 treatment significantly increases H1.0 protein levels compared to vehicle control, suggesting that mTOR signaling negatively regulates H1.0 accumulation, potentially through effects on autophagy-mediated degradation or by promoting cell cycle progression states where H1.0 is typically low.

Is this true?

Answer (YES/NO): YES